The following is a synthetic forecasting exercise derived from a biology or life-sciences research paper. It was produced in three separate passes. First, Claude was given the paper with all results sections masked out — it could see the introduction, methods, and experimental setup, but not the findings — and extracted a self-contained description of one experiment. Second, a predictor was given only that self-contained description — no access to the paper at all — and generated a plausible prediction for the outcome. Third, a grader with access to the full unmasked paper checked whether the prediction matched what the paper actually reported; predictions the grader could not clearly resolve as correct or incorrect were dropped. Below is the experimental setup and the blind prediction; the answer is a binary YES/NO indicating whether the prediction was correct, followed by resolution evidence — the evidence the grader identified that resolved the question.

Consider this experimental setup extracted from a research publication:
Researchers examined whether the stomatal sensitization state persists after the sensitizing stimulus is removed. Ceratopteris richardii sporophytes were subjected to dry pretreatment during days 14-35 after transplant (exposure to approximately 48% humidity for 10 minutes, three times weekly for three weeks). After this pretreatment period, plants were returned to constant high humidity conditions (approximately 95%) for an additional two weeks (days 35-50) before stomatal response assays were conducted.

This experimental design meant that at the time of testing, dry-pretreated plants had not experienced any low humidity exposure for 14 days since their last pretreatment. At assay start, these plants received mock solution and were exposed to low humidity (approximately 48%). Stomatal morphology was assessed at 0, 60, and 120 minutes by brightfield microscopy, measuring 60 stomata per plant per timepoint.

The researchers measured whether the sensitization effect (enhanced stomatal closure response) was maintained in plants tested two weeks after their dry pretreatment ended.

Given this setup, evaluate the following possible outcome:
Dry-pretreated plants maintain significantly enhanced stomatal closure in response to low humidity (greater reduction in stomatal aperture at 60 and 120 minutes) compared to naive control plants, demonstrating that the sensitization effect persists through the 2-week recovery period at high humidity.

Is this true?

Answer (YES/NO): YES